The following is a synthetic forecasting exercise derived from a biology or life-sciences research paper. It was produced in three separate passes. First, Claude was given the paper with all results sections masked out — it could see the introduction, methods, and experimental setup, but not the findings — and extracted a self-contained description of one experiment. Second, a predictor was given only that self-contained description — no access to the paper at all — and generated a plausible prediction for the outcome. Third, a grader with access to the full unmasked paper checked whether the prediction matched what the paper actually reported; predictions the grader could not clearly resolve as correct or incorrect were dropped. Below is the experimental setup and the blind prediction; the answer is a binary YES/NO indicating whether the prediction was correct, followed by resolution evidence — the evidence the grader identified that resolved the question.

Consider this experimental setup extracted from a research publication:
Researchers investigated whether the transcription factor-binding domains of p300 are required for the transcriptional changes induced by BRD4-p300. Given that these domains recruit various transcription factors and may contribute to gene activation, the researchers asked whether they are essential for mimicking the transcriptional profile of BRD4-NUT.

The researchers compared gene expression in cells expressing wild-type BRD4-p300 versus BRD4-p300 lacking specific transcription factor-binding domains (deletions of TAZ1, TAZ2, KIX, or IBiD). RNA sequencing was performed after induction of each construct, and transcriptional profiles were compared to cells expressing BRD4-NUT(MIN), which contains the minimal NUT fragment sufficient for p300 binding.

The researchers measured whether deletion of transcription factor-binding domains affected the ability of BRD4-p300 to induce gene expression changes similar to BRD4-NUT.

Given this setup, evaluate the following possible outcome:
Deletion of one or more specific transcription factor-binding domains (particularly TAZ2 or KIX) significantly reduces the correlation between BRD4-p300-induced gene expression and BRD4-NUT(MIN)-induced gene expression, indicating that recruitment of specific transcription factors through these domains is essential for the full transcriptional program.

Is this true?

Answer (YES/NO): NO